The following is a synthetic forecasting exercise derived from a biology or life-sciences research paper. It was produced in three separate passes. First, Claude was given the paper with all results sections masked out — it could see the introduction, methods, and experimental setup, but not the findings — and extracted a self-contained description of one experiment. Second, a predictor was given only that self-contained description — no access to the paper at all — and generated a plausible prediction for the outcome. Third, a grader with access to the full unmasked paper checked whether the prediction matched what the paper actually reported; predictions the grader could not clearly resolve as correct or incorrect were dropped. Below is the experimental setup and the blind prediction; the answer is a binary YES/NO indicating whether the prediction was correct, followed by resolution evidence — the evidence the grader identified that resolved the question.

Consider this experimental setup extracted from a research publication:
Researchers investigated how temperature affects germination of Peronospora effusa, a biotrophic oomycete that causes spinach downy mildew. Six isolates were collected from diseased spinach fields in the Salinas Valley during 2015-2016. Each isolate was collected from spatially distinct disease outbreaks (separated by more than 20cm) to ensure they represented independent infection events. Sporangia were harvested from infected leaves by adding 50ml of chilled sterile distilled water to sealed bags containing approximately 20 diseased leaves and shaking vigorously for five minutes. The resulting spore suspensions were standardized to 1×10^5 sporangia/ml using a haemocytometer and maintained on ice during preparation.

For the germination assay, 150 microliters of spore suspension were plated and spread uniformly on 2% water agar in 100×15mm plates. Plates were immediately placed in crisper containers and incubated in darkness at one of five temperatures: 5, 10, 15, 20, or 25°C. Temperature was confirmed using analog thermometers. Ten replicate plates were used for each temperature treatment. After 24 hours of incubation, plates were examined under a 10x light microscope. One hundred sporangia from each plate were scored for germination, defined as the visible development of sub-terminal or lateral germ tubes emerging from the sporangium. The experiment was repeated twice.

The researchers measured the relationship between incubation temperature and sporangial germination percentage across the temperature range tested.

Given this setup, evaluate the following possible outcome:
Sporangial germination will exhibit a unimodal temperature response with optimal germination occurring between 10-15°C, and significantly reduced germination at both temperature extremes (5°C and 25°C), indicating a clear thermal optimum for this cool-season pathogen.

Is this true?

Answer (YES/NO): NO